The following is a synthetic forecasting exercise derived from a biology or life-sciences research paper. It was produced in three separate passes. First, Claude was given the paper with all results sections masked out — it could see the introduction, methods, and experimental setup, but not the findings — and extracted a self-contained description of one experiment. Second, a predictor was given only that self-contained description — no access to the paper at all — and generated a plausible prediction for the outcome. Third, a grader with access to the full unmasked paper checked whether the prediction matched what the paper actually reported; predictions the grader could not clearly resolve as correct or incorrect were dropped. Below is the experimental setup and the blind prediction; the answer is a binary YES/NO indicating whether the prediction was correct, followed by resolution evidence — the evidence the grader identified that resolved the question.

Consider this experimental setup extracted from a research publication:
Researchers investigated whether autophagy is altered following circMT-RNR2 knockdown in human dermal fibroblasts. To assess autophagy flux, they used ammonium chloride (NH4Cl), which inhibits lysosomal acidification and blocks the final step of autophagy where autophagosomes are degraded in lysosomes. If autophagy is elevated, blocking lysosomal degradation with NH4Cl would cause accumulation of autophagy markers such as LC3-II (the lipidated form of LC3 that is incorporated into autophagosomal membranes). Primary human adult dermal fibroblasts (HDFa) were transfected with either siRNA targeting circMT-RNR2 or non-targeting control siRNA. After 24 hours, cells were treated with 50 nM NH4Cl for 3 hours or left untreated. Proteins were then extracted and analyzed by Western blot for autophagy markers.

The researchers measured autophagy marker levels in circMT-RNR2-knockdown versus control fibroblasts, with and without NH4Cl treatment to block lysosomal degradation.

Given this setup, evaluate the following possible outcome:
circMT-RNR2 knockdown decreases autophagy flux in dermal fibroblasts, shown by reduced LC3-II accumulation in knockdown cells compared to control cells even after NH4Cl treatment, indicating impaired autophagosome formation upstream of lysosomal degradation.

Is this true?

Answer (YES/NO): NO